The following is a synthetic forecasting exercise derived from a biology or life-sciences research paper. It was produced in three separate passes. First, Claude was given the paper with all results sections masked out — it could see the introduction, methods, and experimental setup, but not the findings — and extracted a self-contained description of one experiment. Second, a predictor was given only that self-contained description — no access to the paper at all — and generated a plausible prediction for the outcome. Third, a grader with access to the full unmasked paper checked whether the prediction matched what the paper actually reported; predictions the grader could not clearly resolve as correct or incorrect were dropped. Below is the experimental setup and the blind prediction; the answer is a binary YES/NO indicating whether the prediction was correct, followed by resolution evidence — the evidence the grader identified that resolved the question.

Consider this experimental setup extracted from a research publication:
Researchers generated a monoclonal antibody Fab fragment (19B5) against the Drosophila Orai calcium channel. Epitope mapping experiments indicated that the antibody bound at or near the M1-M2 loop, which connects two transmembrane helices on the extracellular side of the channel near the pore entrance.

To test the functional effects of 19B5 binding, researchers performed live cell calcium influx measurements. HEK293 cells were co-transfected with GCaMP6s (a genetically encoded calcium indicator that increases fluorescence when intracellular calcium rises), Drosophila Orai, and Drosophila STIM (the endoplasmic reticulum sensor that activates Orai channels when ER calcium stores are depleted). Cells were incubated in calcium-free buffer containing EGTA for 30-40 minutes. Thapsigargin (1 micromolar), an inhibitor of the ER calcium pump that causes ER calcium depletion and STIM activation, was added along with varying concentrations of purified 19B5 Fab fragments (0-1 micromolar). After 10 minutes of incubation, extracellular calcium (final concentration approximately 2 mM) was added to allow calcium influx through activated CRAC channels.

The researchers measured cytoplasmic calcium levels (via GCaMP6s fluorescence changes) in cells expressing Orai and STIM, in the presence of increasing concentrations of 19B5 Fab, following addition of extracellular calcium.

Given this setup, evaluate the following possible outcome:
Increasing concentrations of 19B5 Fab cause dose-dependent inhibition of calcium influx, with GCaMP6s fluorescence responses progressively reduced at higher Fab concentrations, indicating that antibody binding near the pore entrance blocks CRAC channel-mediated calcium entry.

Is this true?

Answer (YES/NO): NO